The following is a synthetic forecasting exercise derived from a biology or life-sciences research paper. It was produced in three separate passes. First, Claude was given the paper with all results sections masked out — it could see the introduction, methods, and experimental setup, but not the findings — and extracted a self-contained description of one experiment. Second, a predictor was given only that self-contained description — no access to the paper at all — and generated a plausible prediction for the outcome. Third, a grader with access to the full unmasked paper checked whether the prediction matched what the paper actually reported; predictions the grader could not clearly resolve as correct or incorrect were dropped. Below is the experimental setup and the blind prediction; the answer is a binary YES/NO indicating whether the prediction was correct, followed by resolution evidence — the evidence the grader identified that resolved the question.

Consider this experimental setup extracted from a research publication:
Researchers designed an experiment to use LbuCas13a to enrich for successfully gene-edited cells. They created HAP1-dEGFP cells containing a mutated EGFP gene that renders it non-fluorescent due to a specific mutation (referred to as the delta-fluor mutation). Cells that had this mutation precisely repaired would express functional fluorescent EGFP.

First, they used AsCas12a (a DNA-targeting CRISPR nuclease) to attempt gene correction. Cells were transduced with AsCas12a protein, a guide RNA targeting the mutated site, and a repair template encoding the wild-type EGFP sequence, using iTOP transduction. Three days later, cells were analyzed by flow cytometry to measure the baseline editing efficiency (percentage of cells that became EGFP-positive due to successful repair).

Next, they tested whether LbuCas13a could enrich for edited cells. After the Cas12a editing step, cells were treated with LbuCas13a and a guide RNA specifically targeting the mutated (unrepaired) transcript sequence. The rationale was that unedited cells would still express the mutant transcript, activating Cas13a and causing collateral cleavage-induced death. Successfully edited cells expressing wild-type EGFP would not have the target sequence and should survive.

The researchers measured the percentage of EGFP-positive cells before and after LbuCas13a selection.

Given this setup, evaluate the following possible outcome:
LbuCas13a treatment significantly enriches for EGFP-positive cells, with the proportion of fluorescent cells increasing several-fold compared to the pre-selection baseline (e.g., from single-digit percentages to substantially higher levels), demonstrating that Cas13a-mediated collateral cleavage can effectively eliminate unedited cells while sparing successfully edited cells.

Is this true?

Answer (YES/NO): YES